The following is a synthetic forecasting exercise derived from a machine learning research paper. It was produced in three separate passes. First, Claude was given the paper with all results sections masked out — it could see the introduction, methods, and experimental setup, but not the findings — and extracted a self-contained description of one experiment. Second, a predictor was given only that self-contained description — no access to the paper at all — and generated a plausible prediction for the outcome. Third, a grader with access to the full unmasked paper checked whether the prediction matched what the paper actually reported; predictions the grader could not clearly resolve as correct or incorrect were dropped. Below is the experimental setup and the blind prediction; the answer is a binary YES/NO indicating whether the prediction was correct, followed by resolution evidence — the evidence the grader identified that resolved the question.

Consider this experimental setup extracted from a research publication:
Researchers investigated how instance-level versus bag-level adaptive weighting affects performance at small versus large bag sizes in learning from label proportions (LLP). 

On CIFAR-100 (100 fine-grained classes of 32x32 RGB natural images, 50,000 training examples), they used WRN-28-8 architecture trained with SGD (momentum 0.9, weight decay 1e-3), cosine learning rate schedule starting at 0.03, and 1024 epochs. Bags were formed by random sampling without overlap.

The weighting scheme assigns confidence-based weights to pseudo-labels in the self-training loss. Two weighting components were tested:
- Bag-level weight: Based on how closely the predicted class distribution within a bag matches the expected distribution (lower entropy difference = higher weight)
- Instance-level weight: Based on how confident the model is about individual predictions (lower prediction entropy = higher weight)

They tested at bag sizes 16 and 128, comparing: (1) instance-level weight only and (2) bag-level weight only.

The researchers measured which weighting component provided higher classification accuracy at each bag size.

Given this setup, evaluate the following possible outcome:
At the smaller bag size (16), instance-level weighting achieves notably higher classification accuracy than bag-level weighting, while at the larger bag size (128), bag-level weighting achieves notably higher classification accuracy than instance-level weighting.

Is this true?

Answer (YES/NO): NO